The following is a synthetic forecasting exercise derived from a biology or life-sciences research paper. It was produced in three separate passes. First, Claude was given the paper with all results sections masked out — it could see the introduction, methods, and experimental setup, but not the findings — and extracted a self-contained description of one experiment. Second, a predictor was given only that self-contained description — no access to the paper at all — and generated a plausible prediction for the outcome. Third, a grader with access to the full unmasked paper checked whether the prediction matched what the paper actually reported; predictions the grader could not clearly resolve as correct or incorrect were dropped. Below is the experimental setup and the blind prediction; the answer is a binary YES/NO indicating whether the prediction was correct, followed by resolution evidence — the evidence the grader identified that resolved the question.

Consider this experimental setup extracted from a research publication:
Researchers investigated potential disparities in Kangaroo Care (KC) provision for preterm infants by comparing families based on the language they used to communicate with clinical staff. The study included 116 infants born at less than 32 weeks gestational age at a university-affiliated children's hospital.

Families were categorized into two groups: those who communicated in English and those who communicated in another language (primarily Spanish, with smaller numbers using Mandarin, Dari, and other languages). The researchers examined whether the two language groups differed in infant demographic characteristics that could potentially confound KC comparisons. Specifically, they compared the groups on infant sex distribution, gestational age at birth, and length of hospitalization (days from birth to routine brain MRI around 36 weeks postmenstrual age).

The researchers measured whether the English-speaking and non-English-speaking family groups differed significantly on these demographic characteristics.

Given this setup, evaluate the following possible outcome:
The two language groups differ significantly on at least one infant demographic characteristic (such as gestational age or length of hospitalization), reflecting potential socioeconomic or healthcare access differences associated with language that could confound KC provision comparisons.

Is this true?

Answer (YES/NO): YES